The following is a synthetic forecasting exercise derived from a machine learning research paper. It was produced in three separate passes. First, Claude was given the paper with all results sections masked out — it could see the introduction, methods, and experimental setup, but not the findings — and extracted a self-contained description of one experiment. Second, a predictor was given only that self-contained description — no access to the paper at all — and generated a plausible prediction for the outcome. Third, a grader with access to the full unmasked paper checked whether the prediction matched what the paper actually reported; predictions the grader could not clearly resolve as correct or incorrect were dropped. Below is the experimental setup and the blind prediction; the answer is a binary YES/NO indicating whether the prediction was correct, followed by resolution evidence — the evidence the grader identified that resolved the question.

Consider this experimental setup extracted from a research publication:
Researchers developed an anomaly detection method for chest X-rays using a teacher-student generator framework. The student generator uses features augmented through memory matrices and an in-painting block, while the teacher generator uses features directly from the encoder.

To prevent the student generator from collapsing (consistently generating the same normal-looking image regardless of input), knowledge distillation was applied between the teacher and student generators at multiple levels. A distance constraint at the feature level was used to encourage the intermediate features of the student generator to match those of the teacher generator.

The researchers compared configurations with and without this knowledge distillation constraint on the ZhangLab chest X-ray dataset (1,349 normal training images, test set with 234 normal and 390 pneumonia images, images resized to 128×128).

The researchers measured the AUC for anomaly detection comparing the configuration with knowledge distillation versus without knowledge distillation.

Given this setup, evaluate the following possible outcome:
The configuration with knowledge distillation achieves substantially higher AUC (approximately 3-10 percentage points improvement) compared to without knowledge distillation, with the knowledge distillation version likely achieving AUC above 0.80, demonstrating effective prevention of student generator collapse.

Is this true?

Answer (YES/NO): YES